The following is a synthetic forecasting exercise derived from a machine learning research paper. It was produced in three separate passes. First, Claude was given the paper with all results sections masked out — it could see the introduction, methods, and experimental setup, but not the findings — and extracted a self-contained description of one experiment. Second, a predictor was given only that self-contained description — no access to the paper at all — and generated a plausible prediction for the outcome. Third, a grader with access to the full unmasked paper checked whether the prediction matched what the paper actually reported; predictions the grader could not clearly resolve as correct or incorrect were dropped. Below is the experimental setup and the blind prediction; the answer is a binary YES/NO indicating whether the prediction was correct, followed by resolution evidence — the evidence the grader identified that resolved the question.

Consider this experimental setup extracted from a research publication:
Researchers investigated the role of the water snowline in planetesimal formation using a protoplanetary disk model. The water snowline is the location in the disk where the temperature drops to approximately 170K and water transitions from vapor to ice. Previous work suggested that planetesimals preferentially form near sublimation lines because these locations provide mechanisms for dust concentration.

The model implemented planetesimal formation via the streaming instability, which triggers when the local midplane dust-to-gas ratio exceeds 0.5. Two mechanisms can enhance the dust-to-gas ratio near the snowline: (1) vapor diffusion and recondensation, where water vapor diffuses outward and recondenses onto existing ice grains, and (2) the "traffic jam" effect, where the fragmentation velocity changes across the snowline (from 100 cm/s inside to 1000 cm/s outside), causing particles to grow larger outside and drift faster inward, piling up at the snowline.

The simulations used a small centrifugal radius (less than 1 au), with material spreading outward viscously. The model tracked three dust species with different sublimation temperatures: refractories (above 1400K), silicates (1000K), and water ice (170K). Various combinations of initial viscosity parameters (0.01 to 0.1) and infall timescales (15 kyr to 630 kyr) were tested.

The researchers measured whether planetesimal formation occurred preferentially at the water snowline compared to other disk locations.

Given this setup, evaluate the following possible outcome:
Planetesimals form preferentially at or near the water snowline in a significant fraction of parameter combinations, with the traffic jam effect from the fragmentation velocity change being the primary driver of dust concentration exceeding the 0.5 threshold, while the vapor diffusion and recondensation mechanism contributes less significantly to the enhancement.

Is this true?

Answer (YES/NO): NO